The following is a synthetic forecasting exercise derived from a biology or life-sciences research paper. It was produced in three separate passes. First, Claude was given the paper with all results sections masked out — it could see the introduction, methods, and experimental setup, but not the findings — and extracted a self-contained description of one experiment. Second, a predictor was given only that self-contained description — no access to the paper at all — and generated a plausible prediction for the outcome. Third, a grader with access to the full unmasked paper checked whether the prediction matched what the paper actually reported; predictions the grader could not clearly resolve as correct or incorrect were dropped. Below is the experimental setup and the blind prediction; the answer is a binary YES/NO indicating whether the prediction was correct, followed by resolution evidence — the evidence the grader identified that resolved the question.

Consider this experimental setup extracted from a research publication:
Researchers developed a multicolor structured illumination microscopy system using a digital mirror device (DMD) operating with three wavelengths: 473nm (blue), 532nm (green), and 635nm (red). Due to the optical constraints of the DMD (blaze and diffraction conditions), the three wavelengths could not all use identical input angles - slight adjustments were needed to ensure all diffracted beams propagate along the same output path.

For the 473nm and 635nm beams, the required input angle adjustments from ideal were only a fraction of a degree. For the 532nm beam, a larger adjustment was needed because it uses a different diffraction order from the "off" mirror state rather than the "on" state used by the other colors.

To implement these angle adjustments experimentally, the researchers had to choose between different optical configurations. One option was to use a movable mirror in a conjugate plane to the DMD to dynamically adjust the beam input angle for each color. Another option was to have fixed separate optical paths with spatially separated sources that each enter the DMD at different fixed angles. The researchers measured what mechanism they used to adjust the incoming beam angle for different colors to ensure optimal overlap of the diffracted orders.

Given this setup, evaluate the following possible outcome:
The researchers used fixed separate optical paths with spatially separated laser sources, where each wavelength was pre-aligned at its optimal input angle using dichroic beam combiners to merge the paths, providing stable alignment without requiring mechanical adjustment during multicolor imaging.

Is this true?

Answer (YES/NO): NO